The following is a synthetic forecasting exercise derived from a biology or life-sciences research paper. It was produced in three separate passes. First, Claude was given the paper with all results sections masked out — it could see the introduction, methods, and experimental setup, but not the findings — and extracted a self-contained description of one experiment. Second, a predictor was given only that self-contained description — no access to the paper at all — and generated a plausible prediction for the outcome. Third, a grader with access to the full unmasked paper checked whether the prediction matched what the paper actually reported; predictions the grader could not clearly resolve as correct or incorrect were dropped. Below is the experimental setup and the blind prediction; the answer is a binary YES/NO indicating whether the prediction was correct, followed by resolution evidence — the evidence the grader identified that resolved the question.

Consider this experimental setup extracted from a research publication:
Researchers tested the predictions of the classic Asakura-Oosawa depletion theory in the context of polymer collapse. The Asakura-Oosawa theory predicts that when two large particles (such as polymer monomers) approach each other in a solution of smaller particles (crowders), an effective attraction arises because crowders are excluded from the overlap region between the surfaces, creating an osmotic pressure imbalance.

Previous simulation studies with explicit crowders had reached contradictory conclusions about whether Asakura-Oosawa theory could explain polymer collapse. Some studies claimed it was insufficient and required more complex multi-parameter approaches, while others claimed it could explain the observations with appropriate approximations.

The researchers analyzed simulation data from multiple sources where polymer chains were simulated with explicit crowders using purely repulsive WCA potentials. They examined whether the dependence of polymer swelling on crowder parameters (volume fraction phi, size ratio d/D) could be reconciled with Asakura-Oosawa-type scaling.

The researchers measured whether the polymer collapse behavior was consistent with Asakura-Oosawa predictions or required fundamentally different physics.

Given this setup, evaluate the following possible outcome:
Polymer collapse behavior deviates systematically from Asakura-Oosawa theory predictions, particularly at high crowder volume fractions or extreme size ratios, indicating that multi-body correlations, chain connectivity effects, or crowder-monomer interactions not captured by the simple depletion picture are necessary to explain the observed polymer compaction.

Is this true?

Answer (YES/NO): YES